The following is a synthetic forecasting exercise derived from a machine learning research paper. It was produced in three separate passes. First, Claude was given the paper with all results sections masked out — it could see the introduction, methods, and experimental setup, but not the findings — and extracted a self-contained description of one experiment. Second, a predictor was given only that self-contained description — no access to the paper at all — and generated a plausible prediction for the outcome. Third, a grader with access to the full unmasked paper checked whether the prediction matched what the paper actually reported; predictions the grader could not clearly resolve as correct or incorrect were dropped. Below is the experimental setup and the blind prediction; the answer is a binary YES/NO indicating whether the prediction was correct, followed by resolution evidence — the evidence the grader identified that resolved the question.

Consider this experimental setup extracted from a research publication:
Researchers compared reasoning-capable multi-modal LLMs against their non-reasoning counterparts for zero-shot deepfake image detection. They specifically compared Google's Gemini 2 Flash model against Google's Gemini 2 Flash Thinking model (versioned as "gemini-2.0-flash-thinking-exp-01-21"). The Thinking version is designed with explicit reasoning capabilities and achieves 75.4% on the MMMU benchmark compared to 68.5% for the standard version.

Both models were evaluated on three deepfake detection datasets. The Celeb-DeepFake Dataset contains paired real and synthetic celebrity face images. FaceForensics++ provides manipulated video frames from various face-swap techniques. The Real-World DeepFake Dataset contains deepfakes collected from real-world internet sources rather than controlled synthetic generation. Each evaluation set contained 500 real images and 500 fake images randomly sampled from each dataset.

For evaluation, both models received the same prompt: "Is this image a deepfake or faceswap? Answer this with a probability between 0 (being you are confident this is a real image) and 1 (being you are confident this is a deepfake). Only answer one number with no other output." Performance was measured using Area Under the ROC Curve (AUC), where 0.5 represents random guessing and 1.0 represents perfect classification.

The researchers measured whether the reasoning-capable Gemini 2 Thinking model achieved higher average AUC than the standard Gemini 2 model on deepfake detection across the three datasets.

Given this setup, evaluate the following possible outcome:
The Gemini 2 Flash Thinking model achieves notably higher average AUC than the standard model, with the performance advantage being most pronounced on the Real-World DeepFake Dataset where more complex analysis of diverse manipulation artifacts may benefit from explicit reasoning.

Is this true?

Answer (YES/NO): NO